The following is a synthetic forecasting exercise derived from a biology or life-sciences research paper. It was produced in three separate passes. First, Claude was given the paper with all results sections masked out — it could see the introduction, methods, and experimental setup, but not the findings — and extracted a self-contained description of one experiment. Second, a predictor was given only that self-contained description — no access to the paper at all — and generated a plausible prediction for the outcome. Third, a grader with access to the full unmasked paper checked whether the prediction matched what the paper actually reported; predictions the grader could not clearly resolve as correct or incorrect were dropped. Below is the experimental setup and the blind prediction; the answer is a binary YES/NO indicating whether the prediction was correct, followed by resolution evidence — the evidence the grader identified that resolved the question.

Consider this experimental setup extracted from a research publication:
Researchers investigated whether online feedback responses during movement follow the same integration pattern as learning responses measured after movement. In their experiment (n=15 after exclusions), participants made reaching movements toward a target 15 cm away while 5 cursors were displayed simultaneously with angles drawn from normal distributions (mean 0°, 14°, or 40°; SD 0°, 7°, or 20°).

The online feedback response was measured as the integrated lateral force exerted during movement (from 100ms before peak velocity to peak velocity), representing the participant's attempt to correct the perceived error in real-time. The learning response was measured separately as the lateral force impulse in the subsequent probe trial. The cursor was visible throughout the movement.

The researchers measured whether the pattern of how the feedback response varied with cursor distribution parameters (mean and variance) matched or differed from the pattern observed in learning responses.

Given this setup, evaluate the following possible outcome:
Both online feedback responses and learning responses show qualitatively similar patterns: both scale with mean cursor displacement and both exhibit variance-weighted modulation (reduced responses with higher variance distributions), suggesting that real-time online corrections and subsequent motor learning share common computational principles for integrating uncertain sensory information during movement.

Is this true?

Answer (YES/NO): YES